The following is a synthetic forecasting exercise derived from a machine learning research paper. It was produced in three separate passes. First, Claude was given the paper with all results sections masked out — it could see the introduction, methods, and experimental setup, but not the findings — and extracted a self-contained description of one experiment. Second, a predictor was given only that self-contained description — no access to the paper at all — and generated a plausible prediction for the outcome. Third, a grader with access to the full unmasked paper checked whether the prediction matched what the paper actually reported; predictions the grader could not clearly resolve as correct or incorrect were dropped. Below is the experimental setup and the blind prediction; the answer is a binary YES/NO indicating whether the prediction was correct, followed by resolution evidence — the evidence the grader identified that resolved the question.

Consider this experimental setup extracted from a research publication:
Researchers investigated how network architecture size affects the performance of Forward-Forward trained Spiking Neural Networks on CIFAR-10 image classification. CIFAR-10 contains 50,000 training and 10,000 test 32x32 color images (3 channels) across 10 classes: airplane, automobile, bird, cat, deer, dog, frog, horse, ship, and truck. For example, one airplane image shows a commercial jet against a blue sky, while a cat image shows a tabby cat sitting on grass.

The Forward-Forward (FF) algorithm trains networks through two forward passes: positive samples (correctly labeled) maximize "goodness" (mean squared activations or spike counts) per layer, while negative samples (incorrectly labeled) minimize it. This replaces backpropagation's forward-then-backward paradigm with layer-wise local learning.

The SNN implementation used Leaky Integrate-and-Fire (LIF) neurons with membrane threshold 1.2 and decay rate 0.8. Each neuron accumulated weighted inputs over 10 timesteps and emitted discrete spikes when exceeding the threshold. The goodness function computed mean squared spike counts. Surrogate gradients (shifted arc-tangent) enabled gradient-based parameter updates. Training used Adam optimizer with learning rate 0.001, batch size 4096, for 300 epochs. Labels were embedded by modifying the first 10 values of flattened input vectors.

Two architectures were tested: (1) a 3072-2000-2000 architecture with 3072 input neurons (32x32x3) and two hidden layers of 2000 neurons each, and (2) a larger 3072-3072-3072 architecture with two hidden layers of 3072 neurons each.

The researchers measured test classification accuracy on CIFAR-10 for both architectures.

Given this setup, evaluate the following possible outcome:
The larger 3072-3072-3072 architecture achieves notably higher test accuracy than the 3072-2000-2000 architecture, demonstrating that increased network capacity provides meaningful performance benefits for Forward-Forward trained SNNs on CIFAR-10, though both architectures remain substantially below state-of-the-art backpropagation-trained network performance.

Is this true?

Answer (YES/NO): NO